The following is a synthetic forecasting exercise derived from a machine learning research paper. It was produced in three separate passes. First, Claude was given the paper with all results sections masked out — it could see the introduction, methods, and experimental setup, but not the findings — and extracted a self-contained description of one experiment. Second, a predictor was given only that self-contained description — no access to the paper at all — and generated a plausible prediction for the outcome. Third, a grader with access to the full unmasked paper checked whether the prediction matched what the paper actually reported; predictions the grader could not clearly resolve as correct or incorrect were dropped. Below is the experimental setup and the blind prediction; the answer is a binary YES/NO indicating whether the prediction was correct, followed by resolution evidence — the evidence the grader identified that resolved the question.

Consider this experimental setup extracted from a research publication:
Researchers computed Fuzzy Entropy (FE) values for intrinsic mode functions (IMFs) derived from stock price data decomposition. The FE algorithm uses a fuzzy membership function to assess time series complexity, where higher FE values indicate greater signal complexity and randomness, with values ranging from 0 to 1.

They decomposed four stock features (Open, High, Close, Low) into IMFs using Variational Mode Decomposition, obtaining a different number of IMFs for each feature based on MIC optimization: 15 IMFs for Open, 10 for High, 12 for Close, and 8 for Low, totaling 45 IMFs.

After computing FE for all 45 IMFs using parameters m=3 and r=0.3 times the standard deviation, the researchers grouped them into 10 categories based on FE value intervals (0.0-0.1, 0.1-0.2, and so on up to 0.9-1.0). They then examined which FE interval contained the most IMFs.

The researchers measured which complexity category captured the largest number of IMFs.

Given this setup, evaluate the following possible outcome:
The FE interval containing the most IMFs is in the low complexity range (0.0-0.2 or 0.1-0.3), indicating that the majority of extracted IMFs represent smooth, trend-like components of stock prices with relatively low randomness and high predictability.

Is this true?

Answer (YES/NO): NO